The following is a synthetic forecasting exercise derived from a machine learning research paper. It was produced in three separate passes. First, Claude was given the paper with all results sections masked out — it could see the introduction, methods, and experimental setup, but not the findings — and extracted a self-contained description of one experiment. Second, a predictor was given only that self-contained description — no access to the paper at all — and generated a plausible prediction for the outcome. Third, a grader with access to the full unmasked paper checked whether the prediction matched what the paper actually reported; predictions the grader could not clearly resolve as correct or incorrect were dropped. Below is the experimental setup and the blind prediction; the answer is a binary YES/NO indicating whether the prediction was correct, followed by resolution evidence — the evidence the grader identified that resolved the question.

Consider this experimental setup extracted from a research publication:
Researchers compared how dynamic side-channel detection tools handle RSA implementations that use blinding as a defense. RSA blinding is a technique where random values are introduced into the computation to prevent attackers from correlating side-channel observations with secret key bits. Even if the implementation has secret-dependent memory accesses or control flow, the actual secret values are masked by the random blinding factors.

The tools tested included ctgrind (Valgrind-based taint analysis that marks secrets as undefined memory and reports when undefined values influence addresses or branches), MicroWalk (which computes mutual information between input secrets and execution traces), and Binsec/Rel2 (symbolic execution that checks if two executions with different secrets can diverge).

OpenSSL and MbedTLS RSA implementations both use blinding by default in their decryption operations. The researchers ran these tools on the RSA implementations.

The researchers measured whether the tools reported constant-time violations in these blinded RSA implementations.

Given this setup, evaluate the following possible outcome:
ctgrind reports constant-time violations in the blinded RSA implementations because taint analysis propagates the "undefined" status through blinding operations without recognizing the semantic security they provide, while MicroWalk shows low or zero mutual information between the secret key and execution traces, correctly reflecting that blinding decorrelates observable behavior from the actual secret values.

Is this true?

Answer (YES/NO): NO